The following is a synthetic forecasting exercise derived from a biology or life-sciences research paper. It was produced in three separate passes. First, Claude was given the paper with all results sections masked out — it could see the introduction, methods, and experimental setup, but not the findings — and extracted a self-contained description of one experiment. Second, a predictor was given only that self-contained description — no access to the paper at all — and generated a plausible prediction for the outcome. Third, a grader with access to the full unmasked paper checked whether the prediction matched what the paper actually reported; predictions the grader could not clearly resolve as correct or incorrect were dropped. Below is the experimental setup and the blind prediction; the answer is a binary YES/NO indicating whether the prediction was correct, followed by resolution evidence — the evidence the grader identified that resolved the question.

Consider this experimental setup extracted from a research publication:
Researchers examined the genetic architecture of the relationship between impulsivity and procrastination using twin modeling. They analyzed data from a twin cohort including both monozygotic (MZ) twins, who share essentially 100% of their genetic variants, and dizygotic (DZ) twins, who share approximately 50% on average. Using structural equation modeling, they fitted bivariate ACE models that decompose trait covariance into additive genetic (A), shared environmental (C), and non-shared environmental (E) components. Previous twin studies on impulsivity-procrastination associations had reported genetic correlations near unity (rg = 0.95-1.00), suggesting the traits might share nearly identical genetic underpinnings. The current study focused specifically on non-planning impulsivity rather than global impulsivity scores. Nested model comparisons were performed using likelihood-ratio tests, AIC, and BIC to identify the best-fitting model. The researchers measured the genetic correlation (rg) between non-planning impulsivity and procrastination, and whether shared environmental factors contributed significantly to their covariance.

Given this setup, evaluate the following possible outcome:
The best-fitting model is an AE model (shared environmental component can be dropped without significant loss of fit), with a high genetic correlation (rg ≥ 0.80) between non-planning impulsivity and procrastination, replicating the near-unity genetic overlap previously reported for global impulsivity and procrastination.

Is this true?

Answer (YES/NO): NO